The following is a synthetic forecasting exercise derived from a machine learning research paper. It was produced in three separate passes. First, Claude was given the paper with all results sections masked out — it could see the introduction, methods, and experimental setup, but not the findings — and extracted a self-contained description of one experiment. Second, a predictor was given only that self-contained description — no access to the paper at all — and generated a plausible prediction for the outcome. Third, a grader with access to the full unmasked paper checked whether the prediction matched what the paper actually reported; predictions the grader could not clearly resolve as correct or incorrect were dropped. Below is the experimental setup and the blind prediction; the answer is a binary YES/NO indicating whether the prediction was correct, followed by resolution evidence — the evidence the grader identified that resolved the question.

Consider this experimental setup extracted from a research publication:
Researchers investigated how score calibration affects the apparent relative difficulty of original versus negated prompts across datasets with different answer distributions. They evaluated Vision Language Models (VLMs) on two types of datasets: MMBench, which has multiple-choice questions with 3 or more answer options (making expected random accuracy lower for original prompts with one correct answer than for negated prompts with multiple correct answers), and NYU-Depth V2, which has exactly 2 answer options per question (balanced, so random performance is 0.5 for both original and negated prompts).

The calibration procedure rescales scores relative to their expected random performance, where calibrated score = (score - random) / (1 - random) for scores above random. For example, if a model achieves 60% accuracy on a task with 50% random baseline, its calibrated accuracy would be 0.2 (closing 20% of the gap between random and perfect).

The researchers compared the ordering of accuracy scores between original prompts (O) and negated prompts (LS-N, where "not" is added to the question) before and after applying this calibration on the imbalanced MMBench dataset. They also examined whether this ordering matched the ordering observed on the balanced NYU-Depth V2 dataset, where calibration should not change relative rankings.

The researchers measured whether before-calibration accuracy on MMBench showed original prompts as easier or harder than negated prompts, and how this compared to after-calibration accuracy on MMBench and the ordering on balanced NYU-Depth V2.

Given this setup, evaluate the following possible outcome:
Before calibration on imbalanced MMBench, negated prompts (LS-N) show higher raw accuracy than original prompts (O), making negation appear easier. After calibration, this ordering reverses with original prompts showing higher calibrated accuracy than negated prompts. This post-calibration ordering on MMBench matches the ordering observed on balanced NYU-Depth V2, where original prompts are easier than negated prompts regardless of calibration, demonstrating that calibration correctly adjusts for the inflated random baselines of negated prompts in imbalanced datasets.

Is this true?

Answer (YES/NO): YES